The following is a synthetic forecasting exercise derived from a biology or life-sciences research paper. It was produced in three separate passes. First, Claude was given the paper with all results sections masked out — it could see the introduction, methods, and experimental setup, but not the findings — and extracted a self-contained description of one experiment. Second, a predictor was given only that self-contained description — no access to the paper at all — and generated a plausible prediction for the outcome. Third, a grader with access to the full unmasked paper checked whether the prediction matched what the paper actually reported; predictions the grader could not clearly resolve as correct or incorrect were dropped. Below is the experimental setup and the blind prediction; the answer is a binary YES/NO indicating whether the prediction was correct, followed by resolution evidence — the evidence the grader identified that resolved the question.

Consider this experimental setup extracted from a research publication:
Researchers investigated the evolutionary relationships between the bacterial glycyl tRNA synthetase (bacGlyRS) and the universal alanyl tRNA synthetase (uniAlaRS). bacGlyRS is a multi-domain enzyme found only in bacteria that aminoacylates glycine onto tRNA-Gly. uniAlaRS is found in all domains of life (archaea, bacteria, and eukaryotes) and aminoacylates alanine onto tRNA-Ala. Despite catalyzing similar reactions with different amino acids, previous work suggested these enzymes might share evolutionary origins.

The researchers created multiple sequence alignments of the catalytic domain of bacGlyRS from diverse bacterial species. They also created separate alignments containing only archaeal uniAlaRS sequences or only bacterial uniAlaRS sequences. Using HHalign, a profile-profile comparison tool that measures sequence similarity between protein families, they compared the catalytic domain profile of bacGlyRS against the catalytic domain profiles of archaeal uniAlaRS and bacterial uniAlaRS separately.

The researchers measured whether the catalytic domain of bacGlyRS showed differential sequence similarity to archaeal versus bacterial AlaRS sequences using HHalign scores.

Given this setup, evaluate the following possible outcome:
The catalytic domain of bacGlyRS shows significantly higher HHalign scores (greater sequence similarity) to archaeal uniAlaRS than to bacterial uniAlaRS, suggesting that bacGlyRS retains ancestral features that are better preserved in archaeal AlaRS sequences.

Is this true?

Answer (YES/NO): YES